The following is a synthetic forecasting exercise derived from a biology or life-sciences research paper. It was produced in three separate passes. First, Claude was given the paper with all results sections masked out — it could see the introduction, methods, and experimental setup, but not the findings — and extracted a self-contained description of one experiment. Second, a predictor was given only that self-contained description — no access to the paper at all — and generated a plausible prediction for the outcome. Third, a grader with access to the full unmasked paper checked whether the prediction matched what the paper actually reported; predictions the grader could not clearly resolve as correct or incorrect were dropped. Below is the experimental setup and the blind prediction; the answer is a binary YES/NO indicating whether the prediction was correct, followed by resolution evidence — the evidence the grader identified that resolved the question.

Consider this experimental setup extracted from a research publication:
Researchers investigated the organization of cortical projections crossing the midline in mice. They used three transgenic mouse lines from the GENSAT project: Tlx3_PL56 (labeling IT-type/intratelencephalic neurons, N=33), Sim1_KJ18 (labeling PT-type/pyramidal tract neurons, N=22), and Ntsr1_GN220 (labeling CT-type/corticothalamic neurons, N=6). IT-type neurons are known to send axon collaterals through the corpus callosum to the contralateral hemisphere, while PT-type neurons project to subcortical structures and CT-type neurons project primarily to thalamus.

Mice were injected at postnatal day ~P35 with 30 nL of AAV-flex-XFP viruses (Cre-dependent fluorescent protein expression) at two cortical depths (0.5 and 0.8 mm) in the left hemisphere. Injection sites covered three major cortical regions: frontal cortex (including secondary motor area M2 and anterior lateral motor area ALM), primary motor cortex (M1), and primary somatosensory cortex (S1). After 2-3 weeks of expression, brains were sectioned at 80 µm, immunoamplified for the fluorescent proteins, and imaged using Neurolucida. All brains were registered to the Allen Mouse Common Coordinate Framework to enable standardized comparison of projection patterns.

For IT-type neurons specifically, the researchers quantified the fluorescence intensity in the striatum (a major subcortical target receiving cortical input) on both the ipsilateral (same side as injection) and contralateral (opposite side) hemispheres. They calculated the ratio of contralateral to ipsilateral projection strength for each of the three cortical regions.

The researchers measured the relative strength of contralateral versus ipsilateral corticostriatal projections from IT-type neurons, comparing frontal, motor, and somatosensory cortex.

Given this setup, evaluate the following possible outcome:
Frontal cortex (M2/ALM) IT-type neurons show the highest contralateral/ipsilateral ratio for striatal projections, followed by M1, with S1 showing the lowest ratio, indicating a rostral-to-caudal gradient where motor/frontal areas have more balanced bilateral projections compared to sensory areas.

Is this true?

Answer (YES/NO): YES